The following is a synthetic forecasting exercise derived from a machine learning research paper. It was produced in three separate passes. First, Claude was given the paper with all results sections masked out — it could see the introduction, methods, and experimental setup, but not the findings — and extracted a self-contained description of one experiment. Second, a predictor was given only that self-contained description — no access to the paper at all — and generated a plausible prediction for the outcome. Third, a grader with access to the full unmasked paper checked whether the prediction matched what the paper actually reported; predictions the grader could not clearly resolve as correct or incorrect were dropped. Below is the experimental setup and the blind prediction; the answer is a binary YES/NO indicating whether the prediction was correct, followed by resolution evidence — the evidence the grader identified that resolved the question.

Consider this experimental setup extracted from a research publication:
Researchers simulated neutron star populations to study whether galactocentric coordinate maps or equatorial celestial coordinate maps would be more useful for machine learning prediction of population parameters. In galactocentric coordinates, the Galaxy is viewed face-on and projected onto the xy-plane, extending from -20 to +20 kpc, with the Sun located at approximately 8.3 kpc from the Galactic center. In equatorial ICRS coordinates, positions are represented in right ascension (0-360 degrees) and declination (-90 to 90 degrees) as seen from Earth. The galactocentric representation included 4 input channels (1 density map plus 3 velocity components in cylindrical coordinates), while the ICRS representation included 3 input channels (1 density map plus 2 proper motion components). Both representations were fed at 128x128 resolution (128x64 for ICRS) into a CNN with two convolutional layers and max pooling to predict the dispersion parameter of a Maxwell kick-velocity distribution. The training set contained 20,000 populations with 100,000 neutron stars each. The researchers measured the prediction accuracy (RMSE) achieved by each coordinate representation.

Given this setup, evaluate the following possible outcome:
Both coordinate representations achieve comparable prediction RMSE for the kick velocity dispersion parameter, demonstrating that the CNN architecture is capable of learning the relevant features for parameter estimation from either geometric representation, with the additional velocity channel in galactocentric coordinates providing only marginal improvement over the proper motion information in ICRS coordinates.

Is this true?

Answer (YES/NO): NO